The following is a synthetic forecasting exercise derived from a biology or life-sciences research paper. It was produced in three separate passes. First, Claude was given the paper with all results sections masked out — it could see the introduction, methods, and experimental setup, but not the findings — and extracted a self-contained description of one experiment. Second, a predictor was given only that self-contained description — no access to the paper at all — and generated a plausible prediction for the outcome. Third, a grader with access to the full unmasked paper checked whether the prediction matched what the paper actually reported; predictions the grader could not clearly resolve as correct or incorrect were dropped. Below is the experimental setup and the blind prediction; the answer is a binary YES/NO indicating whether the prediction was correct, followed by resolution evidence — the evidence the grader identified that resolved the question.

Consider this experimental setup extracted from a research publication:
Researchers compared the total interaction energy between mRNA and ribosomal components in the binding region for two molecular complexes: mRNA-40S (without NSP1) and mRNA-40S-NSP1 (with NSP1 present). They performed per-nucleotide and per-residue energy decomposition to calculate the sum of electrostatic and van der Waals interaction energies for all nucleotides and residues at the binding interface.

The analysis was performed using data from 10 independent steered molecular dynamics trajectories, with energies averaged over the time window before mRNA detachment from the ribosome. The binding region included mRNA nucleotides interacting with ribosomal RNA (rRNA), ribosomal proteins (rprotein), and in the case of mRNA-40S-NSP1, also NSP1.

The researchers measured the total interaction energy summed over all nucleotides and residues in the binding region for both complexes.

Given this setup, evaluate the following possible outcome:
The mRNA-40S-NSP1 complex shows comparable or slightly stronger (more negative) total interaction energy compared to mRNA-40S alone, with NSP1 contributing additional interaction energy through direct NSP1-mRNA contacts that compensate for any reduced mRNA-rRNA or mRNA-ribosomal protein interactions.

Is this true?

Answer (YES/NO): NO